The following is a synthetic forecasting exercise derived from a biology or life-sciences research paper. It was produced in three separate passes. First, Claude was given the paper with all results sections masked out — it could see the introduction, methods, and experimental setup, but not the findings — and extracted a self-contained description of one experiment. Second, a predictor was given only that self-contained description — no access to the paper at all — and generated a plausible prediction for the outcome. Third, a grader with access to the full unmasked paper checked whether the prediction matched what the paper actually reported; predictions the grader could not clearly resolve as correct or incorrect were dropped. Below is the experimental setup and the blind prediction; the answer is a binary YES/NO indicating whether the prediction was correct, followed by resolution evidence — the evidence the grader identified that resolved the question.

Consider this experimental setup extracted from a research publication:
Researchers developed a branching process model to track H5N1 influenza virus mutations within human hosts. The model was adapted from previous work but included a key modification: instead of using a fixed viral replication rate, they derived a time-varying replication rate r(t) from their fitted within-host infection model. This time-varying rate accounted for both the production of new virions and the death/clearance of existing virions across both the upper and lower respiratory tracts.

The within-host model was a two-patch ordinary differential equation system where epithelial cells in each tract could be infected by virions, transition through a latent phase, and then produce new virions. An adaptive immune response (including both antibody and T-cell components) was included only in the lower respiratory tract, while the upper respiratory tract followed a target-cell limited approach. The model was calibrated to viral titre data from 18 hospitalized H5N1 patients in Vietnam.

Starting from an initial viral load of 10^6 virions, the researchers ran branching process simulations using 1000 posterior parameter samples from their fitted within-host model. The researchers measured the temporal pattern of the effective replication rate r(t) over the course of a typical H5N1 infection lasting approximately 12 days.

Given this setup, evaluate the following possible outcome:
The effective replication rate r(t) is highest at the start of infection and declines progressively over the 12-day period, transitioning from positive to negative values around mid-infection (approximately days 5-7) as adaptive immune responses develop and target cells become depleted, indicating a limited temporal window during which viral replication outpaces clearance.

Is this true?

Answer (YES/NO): NO